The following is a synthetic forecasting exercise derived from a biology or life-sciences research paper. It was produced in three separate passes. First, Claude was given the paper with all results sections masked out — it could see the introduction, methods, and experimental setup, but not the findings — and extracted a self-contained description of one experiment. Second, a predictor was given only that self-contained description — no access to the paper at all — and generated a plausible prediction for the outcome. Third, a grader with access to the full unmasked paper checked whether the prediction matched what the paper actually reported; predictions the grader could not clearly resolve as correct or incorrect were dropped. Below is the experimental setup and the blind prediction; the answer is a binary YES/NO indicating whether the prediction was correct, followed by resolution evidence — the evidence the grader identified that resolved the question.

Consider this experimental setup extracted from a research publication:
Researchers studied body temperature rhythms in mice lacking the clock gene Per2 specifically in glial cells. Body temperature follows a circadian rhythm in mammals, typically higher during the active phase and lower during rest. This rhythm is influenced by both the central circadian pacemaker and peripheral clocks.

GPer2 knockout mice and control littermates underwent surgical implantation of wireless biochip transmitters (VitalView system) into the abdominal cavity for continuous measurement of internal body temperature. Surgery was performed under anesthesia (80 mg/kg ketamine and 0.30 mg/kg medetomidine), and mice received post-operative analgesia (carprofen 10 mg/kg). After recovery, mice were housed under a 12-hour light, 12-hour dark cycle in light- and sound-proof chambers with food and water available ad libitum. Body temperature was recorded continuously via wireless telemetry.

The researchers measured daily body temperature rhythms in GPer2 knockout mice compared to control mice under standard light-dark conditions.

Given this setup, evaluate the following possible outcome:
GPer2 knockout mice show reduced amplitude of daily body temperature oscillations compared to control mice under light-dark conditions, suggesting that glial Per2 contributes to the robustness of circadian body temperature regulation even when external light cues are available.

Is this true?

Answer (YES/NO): NO